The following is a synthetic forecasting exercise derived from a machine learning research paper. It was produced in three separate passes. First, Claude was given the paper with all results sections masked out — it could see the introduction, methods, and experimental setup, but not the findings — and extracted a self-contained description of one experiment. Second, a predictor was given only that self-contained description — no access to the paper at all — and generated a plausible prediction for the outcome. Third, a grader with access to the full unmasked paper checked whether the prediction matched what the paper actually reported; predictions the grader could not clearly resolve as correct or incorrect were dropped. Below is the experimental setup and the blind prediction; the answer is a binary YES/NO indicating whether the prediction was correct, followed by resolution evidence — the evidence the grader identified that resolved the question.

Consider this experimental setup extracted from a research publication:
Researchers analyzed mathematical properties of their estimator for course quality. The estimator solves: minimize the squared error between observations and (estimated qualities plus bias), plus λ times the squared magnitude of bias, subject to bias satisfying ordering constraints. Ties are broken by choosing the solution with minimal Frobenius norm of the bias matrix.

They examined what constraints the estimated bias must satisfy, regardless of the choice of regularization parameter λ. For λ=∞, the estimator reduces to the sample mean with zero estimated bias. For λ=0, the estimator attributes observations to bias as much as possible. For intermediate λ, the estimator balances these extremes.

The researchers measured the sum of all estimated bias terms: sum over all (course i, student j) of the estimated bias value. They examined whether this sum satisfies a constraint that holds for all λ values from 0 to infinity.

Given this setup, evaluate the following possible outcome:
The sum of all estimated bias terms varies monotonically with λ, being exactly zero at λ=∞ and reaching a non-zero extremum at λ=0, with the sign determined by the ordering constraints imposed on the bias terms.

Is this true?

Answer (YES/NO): NO